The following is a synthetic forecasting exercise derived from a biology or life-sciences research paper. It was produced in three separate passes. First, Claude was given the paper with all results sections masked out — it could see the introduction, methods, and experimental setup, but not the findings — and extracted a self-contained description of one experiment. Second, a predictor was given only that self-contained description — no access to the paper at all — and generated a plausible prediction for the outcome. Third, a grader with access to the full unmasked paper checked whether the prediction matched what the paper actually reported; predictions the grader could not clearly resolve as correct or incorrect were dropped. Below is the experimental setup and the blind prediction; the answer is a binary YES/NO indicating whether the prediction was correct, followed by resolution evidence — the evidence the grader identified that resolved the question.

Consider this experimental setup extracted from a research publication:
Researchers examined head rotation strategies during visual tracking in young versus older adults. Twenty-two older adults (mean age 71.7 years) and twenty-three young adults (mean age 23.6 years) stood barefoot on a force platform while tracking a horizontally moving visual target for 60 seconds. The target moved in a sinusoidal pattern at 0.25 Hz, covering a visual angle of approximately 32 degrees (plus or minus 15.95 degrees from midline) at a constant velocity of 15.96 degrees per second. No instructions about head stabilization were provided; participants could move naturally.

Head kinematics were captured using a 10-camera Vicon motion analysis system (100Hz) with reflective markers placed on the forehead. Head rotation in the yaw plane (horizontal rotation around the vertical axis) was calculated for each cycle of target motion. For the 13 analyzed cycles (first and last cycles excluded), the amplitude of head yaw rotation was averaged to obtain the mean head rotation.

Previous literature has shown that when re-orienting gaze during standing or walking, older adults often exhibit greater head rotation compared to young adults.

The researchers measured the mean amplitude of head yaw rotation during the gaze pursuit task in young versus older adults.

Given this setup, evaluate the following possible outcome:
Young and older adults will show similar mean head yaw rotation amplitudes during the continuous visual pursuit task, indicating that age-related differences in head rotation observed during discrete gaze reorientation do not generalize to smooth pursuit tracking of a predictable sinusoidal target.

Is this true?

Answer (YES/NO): YES